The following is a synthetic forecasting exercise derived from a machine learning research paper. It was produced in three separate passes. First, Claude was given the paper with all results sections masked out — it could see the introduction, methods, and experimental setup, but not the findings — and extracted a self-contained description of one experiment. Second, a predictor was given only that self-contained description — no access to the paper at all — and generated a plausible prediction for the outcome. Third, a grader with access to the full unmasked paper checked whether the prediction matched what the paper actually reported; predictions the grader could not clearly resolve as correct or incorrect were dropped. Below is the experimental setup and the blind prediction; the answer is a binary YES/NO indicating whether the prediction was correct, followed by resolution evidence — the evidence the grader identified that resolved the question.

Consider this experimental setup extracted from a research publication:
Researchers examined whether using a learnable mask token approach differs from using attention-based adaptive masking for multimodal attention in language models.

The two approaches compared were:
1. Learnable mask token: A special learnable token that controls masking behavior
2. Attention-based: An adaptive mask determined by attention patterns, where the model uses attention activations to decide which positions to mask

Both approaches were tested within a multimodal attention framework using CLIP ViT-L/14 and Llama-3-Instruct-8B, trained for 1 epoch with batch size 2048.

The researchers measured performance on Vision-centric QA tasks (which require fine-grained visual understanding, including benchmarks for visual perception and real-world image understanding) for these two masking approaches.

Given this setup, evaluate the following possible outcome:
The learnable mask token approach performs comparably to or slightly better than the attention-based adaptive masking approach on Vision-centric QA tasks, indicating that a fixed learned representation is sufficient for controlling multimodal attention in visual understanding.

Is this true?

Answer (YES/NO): NO